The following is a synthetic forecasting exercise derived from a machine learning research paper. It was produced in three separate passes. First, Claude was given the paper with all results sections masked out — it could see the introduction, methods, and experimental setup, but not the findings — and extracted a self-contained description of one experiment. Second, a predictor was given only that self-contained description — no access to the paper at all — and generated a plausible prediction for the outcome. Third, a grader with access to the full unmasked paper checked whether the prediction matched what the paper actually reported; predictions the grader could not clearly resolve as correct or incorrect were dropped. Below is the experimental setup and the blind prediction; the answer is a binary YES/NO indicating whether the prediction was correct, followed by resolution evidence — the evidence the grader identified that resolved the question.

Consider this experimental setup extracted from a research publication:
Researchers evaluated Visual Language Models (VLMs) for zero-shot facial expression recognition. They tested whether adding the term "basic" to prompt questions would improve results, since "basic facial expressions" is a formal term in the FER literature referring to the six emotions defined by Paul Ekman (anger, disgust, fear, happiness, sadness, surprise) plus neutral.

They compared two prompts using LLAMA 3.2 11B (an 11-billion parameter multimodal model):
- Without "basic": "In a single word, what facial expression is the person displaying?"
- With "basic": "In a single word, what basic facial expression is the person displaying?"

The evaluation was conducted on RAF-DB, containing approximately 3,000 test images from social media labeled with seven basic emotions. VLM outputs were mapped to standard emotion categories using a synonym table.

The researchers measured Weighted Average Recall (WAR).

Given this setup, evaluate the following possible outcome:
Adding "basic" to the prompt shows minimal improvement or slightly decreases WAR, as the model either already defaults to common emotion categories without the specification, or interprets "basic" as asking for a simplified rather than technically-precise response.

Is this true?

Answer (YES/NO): NO